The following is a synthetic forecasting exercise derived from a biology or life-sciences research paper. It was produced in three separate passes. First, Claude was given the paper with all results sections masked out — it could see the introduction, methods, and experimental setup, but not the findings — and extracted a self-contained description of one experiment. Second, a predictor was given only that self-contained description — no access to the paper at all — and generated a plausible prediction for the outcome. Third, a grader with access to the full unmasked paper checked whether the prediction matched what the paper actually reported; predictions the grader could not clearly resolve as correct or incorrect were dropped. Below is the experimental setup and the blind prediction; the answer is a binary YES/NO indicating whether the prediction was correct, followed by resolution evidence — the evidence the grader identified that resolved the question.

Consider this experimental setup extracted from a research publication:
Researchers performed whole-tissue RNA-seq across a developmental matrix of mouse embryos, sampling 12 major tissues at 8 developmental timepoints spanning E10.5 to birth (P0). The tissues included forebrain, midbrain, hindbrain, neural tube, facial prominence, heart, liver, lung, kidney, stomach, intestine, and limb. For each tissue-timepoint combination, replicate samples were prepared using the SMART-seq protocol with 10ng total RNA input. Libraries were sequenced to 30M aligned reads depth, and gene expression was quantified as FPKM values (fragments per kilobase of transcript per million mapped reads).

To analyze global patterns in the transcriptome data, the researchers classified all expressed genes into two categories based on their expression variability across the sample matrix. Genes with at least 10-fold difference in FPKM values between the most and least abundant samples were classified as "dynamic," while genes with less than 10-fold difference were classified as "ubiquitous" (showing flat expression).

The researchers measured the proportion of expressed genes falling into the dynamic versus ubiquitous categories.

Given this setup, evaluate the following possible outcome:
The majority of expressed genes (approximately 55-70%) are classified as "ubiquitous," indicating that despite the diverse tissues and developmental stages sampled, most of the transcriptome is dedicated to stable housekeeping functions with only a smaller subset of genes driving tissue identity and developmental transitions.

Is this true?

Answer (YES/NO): NO